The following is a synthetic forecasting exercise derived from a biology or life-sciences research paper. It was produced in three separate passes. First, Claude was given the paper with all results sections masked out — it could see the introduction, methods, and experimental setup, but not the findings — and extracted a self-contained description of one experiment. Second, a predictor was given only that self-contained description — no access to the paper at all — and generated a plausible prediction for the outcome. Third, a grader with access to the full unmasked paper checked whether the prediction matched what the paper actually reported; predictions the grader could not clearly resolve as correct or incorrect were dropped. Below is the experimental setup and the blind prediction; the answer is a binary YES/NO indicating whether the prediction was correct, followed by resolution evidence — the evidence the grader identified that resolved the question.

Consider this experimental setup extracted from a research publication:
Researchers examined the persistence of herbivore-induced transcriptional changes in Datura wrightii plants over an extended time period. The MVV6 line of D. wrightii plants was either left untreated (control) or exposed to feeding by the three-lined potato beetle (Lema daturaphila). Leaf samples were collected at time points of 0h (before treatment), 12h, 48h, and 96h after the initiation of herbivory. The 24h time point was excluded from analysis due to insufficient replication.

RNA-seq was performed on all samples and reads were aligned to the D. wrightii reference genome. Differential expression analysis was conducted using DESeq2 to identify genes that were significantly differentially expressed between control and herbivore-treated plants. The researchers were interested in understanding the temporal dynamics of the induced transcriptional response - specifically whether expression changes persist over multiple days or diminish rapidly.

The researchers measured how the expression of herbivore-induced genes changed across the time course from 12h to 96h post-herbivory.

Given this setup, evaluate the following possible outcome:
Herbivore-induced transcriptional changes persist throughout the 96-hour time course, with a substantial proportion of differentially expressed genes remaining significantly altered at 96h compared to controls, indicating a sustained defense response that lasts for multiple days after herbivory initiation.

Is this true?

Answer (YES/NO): YES